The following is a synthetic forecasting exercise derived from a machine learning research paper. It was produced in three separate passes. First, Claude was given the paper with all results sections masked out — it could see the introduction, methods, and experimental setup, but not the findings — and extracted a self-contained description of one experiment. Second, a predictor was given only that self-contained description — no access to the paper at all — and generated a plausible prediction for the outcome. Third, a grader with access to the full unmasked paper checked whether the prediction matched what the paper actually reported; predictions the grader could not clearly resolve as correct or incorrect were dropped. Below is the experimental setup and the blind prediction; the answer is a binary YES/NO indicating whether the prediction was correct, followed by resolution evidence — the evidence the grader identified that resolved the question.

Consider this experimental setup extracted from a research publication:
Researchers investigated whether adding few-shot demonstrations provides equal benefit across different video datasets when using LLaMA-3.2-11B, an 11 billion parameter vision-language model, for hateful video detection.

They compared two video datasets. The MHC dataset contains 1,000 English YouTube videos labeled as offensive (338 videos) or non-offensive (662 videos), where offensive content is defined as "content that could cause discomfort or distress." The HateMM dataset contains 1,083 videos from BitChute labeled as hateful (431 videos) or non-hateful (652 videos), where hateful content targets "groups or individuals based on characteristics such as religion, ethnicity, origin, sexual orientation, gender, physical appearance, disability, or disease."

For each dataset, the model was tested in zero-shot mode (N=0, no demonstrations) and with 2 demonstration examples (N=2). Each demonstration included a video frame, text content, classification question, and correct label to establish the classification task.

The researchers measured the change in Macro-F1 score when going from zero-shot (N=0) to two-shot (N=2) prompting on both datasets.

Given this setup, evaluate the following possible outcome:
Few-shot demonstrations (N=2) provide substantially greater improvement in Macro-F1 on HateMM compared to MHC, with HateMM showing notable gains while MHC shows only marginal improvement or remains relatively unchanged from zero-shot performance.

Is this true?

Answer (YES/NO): NO